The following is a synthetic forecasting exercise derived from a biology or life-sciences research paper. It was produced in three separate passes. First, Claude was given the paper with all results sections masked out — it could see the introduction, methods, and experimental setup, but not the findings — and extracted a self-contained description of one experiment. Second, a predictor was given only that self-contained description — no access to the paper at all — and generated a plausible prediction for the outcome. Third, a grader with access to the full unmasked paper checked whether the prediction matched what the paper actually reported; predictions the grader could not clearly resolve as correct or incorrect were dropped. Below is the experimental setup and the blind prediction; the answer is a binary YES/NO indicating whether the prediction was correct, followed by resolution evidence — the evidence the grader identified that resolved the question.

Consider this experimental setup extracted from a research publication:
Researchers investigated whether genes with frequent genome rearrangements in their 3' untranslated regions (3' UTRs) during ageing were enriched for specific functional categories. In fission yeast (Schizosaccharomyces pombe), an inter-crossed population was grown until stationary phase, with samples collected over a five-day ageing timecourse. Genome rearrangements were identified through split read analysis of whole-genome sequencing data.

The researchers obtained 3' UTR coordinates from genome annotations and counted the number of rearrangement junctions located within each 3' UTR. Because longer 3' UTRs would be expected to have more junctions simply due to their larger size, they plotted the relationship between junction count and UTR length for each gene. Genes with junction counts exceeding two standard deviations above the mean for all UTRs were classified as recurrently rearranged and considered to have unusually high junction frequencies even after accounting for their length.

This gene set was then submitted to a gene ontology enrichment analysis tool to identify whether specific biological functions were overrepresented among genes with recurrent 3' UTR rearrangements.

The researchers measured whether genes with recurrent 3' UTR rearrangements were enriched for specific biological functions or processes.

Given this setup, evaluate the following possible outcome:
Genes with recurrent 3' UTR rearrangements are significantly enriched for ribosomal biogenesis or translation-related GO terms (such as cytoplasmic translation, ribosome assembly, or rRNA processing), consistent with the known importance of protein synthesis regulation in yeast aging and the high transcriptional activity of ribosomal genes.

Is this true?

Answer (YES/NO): NO